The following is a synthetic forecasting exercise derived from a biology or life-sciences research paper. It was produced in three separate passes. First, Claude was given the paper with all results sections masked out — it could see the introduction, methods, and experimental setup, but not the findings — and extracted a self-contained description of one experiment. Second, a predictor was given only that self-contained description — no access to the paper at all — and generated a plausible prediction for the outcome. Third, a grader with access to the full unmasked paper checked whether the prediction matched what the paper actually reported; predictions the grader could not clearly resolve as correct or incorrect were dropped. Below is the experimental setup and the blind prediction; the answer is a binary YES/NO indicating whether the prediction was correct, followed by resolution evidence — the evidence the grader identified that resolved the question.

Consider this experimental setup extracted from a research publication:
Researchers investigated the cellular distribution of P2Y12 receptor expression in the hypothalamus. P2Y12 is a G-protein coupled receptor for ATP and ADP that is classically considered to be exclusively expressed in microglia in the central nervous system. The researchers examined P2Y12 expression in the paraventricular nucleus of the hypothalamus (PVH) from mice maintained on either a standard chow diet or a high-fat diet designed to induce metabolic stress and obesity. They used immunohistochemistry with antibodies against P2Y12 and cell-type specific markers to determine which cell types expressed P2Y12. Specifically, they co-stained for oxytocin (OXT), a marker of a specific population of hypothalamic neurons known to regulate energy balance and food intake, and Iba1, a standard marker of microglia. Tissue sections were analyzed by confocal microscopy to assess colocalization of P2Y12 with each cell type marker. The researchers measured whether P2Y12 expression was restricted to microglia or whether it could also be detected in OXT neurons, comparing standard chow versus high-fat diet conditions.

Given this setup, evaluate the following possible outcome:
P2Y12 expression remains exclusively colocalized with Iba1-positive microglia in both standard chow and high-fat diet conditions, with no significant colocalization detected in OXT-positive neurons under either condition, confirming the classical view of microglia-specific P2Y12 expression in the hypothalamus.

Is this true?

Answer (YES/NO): NO